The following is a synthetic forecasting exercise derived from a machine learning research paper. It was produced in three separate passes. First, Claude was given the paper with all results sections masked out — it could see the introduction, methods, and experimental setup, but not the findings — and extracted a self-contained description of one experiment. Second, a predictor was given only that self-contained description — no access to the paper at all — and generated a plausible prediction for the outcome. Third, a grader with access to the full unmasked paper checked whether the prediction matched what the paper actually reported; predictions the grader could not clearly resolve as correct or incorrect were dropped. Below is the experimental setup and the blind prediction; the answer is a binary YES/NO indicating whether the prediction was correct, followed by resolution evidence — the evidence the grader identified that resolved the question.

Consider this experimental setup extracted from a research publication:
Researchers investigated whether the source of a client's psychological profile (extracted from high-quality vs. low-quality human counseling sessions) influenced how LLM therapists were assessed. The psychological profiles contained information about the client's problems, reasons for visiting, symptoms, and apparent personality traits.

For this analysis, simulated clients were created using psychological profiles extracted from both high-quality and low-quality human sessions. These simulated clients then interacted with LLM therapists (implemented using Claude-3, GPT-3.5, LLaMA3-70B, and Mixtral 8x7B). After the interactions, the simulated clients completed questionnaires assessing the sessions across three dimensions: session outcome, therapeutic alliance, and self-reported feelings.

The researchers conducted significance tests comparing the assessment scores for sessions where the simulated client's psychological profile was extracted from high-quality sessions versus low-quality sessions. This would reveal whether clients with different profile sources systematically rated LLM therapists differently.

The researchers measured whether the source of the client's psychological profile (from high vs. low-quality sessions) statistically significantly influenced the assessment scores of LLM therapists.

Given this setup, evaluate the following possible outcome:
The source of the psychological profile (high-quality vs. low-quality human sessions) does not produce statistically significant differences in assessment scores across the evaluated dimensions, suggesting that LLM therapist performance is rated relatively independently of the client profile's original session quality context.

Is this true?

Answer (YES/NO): YES